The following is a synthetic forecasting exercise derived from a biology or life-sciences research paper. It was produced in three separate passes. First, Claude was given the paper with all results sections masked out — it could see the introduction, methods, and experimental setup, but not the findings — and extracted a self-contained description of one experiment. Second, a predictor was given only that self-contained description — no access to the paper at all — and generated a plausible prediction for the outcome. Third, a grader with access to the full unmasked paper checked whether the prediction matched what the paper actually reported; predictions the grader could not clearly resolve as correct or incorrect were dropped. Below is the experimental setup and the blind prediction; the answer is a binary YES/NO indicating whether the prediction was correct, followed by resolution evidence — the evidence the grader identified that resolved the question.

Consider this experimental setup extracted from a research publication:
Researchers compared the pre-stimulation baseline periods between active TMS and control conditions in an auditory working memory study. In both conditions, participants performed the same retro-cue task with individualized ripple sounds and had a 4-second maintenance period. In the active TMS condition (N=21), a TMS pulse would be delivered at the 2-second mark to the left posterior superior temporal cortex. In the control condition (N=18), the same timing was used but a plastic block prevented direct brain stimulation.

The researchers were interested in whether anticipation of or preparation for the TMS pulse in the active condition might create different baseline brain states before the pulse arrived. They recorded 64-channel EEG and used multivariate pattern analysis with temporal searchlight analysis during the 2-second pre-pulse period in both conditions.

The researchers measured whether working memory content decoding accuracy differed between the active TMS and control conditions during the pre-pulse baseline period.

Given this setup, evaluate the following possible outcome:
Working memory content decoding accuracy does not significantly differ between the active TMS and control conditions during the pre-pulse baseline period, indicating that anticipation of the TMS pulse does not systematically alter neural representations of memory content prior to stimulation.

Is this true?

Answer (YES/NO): YES